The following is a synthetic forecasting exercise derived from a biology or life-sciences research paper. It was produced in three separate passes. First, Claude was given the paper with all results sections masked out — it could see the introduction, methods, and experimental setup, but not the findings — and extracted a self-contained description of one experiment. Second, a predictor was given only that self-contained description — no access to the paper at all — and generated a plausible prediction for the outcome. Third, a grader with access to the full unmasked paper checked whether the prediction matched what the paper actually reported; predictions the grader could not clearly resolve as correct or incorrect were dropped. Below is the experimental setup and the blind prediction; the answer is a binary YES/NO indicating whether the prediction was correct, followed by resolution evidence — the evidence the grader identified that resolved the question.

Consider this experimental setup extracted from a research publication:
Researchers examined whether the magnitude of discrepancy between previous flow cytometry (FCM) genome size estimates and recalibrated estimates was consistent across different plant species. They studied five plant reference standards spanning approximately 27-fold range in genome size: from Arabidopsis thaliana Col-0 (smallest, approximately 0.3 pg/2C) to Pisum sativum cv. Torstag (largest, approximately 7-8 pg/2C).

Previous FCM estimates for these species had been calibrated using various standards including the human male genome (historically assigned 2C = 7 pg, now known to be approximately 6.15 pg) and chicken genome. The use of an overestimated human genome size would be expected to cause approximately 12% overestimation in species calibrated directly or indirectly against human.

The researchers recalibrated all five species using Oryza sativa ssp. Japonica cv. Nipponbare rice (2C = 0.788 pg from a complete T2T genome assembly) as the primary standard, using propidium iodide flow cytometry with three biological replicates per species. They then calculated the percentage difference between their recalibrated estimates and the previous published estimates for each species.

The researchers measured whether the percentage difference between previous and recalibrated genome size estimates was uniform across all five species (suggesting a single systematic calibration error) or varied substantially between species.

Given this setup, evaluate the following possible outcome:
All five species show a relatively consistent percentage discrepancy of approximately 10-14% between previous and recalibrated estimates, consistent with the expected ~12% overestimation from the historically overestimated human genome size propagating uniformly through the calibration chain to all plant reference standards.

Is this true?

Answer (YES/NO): NO